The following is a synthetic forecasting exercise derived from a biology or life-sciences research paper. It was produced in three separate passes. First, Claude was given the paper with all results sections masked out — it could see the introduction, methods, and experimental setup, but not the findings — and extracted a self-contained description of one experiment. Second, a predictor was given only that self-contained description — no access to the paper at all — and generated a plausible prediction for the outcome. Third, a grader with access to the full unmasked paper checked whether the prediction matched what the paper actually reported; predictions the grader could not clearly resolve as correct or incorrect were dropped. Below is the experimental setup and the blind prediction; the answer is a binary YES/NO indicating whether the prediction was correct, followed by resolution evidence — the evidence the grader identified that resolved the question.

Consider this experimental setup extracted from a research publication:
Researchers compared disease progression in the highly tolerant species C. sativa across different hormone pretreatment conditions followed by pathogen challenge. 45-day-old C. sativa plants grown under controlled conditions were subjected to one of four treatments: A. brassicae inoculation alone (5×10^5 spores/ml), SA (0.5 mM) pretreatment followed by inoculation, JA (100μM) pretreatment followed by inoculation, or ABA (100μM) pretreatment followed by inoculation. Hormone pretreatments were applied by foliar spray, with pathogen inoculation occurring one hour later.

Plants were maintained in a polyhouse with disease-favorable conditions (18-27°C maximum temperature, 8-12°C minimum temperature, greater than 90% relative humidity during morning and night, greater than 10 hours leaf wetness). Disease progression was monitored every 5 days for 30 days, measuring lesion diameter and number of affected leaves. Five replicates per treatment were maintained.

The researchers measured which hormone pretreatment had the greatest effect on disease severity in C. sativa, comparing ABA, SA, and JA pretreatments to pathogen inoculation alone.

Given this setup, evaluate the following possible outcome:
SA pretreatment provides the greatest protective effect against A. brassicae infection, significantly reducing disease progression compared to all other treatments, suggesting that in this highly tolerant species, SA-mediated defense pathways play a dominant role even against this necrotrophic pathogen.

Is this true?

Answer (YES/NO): NO